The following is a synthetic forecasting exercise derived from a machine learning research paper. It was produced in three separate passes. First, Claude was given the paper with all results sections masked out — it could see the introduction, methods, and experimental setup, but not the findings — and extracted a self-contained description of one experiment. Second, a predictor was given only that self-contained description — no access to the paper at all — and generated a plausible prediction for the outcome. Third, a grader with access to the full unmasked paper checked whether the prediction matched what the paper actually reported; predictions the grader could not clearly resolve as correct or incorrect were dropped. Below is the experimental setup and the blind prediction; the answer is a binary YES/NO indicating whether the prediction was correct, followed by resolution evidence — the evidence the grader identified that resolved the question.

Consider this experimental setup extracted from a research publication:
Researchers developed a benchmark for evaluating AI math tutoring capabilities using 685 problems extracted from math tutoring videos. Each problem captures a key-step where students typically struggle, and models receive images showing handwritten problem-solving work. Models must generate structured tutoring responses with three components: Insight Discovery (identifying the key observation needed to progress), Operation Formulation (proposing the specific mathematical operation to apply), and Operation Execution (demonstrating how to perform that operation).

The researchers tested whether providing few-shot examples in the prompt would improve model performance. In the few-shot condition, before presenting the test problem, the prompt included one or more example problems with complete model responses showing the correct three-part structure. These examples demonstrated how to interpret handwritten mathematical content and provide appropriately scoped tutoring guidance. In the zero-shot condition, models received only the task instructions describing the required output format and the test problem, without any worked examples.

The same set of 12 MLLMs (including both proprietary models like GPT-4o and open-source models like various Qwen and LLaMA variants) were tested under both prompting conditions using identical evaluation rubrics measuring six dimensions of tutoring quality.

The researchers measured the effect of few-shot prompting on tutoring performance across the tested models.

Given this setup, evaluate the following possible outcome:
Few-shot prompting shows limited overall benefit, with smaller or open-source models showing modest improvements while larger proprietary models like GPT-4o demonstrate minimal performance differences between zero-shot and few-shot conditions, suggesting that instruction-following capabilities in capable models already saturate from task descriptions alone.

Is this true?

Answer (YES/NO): NO